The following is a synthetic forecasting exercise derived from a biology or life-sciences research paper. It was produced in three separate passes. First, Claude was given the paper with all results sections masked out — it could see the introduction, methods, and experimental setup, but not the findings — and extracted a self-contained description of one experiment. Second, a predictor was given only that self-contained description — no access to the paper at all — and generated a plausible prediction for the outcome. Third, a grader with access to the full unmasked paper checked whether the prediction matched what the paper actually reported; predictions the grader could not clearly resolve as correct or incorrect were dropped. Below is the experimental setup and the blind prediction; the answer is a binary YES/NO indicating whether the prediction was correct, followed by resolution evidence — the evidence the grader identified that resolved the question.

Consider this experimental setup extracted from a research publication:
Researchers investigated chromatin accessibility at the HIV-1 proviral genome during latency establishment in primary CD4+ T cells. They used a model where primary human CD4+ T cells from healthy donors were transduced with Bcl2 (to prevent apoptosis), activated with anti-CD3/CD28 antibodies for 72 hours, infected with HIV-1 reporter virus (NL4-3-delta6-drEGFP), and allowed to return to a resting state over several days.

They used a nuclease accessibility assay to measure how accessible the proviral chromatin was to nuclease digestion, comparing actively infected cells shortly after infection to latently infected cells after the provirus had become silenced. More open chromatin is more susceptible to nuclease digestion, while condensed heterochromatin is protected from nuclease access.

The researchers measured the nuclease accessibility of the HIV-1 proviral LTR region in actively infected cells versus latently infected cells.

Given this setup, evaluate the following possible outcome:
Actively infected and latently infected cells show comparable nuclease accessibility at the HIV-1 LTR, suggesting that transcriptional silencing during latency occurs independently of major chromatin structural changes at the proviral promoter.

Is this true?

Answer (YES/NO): NO